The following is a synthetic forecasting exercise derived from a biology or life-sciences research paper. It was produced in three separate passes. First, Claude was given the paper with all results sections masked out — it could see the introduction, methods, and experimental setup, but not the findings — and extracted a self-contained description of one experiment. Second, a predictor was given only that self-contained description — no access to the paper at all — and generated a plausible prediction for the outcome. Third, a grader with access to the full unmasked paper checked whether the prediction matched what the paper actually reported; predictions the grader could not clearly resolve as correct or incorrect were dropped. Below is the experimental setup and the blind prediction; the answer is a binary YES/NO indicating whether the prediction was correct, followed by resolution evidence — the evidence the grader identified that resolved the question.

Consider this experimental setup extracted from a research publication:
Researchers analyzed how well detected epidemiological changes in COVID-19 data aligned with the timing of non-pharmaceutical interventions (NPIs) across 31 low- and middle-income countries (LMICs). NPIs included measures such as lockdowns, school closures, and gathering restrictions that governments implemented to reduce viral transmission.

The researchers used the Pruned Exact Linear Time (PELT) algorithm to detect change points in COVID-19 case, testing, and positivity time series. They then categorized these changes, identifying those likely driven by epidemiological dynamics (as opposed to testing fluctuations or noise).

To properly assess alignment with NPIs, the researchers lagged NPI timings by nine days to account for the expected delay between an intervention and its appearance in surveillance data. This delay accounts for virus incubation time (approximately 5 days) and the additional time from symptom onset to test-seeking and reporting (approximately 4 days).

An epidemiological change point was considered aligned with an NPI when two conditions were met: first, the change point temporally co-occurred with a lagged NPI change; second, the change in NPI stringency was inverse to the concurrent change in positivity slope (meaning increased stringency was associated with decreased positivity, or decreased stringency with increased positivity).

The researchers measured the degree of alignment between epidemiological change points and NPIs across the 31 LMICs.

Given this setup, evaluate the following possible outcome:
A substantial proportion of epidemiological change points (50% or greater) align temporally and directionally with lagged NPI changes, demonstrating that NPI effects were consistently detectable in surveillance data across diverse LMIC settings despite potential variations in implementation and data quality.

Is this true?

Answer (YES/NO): NO